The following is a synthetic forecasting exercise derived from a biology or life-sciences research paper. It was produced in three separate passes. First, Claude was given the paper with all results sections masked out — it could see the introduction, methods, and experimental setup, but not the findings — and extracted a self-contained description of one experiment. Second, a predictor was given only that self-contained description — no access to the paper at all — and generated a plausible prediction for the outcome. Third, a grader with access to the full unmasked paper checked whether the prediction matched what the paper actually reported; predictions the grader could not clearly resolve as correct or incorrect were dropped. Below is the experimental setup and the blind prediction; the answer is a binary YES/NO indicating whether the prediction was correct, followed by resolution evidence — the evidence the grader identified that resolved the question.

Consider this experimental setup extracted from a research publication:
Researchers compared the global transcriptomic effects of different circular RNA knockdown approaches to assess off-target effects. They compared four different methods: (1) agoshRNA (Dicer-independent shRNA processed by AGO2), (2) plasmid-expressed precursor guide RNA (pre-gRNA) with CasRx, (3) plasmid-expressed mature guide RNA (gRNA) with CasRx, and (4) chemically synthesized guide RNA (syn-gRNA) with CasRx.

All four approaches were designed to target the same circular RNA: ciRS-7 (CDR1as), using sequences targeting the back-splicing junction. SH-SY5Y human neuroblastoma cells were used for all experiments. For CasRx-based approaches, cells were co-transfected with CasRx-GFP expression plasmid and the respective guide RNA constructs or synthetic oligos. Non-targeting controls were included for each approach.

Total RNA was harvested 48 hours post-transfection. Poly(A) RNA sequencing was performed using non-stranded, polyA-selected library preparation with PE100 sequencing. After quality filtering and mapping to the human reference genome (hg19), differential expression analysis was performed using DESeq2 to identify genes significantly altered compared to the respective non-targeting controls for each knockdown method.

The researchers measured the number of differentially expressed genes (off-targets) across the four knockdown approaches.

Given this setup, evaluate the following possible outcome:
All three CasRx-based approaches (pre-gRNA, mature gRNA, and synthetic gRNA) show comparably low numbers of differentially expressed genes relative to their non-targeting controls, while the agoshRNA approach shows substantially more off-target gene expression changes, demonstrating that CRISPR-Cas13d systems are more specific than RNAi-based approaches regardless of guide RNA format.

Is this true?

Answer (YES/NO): NO